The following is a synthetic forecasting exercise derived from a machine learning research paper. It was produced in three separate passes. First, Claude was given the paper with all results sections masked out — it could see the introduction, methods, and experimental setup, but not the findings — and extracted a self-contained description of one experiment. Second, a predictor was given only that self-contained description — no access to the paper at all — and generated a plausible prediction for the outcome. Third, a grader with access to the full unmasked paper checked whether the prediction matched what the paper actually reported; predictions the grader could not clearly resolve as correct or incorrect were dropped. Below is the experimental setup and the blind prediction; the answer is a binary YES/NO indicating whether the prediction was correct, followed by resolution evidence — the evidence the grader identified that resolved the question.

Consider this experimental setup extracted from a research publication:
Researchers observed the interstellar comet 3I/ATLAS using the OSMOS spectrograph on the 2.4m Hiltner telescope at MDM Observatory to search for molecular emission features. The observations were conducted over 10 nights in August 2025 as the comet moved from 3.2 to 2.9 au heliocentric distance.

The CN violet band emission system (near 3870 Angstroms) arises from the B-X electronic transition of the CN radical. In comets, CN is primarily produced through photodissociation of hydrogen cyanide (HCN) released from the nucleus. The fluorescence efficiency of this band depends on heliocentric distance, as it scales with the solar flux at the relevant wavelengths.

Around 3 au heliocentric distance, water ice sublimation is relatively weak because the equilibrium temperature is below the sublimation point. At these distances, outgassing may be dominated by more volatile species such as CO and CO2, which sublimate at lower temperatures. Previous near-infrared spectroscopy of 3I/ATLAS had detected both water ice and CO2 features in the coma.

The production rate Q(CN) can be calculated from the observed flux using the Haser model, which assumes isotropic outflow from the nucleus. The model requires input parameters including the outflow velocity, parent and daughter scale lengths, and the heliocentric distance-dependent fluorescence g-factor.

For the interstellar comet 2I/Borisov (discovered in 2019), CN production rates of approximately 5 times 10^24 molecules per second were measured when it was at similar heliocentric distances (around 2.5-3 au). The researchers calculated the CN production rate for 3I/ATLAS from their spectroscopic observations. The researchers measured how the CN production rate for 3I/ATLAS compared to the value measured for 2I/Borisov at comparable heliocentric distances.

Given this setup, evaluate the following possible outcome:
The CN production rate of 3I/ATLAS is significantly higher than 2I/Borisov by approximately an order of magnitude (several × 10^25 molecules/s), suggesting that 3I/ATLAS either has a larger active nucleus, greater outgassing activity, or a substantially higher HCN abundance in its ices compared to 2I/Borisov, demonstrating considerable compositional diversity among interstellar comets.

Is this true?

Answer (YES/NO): NO